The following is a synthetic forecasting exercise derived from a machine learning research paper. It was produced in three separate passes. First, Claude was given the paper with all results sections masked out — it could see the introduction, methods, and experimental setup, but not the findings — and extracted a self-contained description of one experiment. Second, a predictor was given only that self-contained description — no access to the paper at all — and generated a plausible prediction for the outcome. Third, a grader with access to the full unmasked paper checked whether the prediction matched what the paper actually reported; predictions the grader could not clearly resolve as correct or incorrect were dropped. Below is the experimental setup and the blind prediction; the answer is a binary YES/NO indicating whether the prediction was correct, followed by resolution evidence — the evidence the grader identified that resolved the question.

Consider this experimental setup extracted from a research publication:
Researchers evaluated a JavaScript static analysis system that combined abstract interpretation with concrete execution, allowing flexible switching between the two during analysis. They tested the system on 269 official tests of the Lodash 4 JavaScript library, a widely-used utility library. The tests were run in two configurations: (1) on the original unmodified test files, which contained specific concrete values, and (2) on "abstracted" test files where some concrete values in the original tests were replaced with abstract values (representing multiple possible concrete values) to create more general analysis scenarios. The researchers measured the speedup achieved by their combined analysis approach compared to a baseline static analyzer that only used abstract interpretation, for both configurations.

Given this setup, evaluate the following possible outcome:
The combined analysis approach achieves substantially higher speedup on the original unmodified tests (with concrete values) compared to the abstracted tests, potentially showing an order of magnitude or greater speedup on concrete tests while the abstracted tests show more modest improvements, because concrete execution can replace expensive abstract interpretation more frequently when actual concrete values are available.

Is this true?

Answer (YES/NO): YES